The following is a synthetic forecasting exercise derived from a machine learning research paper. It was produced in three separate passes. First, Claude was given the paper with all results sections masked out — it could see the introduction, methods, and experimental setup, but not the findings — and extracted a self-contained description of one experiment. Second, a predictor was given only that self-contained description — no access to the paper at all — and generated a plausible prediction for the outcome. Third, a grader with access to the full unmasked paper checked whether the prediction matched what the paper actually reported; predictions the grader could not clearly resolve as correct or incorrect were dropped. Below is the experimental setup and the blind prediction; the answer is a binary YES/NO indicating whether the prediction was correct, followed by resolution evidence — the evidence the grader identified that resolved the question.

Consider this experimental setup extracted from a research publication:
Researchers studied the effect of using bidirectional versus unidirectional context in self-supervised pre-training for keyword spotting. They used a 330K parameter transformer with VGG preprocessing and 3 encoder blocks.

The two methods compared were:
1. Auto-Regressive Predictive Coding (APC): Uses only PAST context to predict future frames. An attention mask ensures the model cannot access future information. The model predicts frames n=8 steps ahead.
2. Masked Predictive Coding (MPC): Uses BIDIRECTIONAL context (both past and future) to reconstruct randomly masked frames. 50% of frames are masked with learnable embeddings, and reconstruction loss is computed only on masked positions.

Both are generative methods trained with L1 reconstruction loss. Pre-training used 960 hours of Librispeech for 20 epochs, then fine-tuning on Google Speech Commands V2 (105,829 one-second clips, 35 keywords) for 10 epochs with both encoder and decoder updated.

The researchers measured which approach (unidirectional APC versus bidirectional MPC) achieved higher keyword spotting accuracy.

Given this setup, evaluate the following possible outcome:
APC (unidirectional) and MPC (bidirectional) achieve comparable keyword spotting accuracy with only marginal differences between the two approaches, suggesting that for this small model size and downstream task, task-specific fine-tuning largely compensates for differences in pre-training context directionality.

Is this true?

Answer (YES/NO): YES